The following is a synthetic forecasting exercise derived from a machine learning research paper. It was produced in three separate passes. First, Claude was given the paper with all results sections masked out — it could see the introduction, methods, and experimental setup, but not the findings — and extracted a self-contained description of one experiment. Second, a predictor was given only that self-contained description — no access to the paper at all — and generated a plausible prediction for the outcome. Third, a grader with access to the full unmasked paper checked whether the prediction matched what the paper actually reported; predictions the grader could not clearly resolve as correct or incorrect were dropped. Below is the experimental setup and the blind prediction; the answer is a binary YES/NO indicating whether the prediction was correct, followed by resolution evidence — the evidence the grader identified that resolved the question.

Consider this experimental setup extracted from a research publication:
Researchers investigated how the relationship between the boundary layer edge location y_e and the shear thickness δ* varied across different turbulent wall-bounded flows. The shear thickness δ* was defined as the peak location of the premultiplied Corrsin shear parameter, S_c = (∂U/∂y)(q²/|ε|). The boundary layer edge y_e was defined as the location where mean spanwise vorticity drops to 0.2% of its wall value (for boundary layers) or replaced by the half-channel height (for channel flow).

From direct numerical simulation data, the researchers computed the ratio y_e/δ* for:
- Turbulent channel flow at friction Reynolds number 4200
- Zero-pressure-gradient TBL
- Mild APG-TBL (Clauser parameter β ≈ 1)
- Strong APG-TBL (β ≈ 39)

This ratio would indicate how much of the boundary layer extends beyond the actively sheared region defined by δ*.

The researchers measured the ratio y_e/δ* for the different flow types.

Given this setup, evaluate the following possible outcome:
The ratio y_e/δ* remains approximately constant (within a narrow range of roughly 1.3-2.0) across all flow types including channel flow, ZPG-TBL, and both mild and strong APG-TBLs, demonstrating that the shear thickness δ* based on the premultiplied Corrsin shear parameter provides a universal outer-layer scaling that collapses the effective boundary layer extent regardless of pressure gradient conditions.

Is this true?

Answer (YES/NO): NO